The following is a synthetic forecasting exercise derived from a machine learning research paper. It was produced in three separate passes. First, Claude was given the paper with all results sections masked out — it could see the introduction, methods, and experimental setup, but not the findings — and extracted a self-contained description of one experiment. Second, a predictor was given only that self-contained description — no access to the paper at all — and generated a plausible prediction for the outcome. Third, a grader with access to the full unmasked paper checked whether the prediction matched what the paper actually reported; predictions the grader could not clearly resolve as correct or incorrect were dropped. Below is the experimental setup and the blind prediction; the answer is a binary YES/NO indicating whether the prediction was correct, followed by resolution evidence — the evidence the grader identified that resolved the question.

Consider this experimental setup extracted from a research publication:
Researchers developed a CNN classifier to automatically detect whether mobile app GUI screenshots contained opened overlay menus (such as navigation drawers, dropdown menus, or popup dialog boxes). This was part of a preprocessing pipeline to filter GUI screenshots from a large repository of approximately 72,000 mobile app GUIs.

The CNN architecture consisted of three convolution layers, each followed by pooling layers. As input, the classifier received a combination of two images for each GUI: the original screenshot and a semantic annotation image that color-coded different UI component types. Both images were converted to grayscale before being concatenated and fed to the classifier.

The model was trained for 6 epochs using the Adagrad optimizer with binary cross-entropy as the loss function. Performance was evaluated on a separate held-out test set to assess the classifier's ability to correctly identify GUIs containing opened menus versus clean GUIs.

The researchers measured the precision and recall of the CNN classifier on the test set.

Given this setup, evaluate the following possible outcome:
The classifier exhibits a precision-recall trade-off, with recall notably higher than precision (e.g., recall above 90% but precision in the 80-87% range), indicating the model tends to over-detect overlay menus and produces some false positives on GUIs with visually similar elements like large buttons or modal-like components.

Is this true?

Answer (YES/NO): NO